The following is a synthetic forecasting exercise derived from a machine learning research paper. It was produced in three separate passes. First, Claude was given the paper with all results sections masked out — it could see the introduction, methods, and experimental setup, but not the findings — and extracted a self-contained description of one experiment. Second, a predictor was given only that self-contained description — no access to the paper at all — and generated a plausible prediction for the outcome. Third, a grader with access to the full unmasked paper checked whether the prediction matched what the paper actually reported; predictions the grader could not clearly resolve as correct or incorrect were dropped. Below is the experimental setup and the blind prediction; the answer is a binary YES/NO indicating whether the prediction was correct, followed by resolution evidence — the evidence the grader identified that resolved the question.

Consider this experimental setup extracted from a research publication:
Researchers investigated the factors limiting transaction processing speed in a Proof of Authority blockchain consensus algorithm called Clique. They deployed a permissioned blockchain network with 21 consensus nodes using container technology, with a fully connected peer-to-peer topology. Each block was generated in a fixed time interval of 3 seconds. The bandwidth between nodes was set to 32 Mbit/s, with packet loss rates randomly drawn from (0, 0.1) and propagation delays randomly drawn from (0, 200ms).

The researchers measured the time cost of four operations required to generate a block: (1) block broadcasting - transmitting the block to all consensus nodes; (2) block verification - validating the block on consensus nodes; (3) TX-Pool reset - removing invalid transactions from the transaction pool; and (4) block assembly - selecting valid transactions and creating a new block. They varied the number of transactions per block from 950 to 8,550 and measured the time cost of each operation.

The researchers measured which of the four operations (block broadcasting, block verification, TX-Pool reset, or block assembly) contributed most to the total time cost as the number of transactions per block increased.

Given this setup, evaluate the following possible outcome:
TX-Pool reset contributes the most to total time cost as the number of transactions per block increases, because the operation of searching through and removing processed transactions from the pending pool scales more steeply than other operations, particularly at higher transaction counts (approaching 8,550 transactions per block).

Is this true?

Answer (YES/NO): NO